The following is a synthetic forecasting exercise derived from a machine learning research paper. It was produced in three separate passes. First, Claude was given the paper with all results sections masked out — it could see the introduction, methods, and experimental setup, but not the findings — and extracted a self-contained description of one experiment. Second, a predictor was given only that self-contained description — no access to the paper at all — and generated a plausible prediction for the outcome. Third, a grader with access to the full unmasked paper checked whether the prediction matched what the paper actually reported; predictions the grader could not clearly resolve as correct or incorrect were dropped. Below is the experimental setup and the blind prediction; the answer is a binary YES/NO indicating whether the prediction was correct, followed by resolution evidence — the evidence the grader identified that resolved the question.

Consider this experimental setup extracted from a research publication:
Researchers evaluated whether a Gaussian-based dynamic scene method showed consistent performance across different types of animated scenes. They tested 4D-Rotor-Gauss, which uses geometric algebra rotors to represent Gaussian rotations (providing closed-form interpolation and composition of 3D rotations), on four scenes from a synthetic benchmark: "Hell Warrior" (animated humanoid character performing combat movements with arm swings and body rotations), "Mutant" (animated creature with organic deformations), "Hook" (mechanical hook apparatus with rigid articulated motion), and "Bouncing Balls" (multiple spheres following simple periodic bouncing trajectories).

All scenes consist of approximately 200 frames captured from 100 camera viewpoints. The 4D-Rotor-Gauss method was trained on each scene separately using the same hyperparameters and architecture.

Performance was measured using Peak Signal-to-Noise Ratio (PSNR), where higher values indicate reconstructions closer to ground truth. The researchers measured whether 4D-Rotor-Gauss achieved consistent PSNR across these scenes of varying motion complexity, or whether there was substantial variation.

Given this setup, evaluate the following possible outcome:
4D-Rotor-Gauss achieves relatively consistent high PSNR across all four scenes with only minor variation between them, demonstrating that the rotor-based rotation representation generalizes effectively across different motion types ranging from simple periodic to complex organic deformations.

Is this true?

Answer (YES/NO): NO